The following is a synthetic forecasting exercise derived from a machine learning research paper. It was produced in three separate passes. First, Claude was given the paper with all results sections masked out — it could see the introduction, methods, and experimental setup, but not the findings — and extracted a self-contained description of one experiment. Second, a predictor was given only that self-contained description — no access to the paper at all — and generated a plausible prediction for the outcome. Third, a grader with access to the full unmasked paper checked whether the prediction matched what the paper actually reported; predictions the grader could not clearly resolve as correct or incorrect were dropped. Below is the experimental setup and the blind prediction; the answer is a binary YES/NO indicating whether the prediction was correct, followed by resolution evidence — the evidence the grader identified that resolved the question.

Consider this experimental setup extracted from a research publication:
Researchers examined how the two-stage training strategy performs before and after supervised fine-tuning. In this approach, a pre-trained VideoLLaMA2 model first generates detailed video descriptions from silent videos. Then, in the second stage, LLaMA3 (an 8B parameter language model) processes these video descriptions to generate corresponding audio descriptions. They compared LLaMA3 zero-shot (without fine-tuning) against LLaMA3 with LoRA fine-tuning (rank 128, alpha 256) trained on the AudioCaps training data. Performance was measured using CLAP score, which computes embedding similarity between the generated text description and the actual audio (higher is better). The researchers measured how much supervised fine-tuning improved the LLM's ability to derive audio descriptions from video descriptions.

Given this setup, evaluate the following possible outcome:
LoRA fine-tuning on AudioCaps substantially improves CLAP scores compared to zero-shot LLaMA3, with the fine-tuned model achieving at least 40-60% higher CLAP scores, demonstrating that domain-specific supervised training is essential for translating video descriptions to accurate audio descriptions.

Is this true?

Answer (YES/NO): YES